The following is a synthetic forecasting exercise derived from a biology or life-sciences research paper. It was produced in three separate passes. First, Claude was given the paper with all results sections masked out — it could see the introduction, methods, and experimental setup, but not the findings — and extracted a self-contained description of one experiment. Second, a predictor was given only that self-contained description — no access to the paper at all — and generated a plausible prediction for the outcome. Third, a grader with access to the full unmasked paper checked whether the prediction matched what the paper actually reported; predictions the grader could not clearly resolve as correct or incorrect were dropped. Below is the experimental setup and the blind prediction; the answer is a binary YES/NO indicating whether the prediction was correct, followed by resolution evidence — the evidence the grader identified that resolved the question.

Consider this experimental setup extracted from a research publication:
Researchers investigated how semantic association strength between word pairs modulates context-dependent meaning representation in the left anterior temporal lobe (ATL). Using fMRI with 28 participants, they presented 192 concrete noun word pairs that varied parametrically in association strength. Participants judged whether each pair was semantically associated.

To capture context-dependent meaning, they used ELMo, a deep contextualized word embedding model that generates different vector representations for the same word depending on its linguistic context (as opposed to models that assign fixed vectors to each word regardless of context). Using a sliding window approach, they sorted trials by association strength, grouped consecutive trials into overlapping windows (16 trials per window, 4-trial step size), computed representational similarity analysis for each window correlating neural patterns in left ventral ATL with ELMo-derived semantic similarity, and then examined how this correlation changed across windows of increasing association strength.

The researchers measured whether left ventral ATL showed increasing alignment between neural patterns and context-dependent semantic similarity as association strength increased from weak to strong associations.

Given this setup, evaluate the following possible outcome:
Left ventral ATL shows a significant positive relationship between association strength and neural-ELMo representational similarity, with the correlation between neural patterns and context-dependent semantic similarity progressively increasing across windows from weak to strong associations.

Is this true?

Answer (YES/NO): YES